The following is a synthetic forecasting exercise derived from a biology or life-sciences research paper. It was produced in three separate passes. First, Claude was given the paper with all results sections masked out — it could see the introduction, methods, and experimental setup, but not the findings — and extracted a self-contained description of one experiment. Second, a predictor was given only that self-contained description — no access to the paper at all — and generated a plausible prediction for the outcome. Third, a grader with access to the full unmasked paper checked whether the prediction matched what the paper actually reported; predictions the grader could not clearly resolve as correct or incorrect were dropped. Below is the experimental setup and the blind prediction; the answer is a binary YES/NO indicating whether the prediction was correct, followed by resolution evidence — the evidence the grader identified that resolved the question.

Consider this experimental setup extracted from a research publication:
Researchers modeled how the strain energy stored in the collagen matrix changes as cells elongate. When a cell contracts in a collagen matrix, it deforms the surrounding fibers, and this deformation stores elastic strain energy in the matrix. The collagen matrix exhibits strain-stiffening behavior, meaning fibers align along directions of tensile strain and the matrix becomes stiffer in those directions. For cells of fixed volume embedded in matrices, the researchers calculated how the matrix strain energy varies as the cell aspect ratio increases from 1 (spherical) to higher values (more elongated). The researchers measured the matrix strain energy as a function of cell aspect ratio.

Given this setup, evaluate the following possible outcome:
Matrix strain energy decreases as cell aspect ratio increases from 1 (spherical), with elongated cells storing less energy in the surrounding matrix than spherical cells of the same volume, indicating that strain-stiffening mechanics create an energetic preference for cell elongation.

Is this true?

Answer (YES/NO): NO